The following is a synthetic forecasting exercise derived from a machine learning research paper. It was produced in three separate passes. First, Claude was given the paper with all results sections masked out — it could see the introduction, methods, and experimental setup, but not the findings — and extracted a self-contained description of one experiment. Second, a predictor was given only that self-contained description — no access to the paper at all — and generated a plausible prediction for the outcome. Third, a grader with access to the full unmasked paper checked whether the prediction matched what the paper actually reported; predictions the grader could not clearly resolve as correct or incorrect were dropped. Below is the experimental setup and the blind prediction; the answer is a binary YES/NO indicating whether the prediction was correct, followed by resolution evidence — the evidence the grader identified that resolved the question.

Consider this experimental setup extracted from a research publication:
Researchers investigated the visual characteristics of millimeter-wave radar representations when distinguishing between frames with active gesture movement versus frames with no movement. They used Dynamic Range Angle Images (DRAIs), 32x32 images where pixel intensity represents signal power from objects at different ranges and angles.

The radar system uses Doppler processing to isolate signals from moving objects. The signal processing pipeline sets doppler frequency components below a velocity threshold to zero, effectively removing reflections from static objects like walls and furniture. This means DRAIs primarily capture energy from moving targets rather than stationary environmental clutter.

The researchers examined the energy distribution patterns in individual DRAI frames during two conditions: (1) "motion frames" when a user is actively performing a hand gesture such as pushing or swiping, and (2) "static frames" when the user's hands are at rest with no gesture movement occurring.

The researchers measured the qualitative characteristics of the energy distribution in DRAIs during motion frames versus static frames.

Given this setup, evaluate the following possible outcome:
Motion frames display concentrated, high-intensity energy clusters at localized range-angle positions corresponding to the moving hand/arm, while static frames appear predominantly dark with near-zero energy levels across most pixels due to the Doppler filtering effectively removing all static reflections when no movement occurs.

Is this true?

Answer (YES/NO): NO